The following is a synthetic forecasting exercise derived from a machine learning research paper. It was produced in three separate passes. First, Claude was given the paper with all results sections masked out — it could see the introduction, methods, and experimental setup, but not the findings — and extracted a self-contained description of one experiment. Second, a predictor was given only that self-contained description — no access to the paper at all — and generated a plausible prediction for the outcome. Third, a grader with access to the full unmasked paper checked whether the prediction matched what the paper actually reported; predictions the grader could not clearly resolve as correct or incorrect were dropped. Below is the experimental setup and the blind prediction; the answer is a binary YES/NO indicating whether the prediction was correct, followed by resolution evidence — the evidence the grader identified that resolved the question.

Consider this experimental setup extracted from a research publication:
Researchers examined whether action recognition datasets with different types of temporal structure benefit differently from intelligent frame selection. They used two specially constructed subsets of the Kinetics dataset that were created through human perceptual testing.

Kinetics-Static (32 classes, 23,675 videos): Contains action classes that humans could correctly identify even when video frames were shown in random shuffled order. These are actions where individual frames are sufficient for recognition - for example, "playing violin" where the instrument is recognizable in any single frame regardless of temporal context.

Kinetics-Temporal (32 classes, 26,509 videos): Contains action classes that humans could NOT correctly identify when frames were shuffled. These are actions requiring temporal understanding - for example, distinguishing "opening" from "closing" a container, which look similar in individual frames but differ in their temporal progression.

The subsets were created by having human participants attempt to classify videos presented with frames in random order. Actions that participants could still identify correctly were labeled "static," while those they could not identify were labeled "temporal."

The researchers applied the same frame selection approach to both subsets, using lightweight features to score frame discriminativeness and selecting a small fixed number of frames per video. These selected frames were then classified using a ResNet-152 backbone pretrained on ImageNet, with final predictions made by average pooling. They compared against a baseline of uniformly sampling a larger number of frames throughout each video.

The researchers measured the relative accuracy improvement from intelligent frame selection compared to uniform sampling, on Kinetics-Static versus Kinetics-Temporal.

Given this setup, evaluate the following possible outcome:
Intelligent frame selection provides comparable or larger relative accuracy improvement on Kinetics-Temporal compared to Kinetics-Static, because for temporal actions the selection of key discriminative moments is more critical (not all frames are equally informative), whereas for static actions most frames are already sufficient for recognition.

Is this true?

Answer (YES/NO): YES